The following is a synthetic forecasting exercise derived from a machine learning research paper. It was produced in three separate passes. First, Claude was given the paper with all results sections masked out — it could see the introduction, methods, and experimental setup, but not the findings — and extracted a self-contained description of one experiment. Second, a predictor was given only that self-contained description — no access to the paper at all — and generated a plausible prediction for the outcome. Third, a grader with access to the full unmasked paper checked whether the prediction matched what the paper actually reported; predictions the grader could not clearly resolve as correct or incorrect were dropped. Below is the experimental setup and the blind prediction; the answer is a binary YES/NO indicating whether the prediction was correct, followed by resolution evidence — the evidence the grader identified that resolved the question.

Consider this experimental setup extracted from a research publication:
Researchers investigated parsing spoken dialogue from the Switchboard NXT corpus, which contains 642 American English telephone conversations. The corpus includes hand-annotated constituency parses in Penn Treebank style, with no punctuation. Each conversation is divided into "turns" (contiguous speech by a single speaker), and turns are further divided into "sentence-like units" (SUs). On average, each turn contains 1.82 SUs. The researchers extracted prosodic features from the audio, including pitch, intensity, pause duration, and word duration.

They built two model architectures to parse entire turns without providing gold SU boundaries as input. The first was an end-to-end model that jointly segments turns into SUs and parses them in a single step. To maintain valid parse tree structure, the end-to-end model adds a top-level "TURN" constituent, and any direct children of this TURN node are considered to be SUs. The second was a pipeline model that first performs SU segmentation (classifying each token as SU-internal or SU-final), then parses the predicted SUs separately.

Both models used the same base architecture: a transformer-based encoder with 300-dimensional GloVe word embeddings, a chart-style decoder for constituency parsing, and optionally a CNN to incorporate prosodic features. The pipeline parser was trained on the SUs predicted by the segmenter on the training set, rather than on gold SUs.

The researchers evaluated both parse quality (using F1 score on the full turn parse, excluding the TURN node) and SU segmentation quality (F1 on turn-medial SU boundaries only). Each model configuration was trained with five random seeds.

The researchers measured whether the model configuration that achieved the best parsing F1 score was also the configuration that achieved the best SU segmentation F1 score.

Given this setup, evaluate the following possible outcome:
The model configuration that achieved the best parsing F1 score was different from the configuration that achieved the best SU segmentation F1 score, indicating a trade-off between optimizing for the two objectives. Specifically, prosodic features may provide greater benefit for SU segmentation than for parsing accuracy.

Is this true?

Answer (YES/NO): NO